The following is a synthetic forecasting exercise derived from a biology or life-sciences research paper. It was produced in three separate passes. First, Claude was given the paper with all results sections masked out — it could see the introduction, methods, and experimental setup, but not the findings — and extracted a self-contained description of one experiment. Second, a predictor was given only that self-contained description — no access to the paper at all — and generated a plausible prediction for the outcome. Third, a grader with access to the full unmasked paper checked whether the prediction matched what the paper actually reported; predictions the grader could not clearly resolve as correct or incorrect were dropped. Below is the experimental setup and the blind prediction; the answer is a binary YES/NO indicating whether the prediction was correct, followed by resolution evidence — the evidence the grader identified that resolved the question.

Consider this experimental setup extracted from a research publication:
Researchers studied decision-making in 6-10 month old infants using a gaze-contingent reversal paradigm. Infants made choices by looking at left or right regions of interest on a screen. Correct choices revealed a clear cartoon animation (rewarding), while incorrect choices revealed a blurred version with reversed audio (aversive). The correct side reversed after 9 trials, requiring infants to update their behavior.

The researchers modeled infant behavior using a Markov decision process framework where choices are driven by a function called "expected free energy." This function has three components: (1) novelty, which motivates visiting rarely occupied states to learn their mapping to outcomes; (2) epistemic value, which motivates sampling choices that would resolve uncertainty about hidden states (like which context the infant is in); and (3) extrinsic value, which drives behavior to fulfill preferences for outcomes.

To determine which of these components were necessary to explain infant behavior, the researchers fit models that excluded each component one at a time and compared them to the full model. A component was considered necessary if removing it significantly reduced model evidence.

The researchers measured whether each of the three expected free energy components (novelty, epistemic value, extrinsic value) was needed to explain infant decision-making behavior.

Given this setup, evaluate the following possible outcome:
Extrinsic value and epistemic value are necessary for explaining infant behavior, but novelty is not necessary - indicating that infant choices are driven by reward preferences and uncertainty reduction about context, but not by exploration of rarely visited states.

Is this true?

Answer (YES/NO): YES